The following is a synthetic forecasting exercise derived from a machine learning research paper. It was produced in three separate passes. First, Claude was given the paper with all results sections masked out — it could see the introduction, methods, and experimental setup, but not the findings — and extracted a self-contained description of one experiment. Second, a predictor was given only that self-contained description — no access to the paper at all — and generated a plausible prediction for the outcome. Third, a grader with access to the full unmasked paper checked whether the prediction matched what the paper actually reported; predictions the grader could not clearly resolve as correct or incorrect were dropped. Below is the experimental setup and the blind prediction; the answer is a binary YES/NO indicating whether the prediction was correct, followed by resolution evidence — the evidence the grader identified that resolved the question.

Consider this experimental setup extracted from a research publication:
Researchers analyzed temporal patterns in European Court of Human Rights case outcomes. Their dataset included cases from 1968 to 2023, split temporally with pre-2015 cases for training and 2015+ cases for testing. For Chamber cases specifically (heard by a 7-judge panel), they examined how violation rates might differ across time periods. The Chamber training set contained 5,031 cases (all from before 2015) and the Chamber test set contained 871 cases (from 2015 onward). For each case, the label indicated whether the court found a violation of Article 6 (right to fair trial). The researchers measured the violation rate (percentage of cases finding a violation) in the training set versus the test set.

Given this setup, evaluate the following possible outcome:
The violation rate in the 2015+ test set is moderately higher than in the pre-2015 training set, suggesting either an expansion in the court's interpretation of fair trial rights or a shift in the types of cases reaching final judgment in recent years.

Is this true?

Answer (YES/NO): NO